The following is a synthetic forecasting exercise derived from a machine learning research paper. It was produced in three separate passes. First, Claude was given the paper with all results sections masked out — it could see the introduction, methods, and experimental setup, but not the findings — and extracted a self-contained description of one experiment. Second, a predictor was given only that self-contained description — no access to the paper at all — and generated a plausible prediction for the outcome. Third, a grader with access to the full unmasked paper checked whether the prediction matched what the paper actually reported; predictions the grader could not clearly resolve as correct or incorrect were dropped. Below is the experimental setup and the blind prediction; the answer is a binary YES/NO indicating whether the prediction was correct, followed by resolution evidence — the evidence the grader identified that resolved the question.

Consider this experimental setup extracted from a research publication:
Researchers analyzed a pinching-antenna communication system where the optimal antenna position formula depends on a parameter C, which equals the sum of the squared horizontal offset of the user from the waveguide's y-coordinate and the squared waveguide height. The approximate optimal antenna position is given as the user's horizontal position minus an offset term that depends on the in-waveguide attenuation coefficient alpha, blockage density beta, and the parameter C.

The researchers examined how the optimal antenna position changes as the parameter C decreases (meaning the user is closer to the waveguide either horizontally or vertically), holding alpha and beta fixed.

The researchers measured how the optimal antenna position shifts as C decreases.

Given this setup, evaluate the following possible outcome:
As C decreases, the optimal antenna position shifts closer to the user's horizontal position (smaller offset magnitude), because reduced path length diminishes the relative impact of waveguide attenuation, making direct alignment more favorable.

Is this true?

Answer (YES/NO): YES